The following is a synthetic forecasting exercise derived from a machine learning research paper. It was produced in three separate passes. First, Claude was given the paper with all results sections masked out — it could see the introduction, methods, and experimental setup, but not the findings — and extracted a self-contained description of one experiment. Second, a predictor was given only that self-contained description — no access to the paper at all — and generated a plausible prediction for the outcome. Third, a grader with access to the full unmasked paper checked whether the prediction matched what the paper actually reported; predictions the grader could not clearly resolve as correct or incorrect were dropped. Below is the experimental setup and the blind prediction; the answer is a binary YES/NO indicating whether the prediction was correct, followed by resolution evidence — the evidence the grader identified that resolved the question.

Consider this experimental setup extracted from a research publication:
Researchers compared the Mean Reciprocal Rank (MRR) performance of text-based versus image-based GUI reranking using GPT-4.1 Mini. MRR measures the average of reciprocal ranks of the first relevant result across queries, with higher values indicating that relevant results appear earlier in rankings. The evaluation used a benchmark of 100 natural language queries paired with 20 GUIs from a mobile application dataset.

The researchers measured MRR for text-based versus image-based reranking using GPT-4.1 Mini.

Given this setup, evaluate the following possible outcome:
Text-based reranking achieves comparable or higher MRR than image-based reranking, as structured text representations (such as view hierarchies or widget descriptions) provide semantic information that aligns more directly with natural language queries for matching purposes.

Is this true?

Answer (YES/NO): NO